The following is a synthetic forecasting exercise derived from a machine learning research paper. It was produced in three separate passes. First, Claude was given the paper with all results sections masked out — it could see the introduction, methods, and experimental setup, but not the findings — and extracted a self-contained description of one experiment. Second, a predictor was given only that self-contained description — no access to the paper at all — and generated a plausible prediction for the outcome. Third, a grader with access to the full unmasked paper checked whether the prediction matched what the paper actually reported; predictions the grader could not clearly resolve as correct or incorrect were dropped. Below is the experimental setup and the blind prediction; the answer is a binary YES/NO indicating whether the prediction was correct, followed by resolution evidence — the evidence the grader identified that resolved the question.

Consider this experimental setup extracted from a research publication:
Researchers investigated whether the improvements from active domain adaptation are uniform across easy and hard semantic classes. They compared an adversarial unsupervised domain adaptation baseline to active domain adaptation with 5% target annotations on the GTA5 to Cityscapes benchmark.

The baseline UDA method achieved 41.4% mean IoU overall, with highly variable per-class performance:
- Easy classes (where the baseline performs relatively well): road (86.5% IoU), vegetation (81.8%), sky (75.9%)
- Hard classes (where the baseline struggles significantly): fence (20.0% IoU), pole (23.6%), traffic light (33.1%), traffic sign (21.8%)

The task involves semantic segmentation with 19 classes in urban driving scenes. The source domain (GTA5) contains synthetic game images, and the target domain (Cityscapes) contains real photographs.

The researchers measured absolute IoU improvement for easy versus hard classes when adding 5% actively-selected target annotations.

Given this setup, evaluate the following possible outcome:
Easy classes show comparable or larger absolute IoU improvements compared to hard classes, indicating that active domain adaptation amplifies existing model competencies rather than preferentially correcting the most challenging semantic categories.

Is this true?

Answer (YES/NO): NO